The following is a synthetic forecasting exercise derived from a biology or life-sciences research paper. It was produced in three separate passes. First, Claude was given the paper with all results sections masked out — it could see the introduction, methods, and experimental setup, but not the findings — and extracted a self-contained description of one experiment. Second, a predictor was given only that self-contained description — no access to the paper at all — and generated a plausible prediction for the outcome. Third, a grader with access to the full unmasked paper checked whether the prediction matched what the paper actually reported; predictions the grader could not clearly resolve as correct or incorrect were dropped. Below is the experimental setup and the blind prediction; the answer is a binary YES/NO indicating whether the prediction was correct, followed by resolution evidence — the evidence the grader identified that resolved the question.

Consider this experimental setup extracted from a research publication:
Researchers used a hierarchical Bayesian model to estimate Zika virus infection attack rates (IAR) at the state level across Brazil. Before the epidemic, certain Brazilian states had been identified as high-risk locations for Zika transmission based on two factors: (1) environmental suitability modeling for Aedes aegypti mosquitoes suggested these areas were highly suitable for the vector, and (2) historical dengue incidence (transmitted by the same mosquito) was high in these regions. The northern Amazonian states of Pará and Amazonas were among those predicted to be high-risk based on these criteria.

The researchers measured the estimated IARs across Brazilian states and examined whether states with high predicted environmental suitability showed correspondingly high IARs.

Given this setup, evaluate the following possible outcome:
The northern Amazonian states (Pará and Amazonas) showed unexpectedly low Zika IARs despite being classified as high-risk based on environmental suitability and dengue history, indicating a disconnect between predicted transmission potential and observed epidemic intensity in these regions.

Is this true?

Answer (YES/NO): YES